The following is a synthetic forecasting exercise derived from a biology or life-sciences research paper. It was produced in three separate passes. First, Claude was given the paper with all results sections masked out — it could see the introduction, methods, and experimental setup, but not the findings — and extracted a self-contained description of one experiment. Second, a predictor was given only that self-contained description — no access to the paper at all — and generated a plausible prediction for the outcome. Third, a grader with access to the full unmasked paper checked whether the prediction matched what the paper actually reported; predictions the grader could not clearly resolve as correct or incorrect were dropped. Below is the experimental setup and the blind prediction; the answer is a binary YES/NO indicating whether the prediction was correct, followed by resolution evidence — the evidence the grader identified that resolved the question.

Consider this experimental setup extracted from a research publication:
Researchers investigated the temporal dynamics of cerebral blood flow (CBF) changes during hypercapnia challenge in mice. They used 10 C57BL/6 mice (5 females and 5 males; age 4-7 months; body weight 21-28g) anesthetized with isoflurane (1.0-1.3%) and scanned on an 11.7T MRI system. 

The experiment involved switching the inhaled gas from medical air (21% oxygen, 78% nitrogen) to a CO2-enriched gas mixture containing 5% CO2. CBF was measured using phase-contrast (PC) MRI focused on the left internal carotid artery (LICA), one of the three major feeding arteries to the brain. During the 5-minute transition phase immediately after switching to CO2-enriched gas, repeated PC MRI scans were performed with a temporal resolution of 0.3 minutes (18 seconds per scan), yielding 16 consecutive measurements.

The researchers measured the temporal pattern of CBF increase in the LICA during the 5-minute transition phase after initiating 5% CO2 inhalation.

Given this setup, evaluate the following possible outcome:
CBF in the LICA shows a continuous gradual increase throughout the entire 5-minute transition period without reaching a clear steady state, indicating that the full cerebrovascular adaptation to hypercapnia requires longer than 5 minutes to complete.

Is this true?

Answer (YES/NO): NO